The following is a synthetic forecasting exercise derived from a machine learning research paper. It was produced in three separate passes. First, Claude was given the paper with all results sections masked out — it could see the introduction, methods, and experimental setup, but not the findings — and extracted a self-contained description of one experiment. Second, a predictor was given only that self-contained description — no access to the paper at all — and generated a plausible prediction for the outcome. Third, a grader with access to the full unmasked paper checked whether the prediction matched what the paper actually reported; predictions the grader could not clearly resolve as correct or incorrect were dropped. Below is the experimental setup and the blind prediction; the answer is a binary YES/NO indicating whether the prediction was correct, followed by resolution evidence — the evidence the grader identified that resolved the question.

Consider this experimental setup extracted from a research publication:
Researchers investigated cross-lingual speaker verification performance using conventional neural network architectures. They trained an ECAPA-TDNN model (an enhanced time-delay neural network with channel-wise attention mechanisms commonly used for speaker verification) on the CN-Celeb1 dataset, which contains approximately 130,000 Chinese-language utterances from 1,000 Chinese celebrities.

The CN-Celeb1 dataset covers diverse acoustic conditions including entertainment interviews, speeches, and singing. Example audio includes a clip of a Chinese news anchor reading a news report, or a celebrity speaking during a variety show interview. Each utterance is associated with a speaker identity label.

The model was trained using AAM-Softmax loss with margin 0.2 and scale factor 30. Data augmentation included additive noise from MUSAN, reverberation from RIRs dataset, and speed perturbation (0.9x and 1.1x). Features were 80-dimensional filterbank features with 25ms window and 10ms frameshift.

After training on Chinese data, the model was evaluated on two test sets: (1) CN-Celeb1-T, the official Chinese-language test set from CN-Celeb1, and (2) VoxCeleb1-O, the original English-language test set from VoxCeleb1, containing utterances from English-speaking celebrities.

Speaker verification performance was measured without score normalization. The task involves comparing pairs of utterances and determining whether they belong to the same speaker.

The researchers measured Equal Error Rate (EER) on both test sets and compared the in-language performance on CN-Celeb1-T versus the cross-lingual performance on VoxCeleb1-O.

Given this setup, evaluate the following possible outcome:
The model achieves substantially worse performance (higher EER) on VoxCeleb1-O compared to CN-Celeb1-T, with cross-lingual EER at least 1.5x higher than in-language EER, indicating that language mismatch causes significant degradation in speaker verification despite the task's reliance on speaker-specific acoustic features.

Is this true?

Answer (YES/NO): NO